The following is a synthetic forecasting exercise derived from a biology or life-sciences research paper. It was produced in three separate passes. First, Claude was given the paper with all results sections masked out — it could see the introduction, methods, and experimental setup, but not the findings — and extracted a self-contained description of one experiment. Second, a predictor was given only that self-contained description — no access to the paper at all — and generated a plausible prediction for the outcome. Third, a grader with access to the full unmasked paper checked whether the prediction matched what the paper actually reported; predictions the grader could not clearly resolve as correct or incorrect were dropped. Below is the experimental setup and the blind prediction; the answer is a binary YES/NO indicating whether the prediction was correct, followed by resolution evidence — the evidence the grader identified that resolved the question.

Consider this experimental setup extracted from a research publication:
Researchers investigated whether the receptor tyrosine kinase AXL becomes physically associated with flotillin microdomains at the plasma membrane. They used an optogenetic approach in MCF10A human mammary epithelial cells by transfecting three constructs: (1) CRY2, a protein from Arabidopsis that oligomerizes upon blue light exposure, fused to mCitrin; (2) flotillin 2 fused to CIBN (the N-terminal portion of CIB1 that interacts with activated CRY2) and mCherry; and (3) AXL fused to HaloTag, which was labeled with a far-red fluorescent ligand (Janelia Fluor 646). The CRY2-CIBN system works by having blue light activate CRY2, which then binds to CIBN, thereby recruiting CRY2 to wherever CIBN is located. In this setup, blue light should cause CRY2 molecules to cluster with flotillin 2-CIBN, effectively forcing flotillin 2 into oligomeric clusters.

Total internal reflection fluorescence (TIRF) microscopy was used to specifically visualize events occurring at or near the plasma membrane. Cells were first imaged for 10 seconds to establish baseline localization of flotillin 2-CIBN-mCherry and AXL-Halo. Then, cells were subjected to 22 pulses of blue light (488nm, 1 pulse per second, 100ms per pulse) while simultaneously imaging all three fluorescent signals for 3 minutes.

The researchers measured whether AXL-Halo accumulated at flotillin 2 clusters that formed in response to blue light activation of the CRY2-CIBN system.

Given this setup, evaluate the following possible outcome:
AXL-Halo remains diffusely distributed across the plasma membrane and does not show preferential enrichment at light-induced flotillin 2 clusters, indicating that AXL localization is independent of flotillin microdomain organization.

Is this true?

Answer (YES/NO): NO